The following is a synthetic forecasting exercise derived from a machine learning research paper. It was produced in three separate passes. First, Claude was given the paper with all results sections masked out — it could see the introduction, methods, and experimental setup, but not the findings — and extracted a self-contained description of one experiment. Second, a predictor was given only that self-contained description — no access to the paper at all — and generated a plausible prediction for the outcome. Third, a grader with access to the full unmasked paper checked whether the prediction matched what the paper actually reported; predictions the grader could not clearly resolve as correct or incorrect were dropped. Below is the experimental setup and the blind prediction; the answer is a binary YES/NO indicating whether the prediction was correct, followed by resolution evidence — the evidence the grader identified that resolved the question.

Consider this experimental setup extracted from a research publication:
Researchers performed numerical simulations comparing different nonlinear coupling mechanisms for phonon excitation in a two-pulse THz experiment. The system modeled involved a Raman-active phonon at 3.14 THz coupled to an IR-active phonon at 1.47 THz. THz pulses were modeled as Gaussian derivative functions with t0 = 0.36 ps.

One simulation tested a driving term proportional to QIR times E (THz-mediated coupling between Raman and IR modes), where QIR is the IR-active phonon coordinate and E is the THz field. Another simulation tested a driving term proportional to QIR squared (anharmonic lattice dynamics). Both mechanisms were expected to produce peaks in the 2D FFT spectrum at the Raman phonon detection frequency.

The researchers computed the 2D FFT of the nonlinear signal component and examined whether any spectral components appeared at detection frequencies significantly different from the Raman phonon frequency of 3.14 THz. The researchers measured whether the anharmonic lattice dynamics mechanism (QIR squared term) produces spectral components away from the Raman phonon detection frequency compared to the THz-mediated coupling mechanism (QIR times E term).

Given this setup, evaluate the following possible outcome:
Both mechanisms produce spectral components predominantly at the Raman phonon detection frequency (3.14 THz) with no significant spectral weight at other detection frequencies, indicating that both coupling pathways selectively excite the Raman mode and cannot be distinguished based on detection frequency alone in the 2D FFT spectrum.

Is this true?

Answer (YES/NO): NO